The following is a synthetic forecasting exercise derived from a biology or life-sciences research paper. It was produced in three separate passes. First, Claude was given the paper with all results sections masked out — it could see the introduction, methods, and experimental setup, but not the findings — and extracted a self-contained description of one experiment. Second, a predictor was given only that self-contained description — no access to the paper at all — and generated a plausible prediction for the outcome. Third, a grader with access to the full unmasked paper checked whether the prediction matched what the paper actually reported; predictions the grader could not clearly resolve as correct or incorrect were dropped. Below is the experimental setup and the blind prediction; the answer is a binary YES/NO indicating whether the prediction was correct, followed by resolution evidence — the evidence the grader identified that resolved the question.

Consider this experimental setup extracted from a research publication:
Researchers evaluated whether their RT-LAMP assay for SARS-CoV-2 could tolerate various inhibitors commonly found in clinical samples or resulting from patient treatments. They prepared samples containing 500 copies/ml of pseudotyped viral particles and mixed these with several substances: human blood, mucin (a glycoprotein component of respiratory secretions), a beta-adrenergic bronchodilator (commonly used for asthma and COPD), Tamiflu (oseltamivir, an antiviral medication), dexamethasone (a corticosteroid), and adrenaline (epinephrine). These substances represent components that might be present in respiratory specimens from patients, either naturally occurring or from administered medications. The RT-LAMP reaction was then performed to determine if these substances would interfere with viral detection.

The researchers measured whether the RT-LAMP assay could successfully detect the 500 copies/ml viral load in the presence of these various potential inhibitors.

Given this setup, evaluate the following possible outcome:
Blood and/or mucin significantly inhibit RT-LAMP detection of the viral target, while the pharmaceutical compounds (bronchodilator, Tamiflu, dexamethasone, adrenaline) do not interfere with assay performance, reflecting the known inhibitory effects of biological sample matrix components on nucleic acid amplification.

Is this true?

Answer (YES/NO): NO